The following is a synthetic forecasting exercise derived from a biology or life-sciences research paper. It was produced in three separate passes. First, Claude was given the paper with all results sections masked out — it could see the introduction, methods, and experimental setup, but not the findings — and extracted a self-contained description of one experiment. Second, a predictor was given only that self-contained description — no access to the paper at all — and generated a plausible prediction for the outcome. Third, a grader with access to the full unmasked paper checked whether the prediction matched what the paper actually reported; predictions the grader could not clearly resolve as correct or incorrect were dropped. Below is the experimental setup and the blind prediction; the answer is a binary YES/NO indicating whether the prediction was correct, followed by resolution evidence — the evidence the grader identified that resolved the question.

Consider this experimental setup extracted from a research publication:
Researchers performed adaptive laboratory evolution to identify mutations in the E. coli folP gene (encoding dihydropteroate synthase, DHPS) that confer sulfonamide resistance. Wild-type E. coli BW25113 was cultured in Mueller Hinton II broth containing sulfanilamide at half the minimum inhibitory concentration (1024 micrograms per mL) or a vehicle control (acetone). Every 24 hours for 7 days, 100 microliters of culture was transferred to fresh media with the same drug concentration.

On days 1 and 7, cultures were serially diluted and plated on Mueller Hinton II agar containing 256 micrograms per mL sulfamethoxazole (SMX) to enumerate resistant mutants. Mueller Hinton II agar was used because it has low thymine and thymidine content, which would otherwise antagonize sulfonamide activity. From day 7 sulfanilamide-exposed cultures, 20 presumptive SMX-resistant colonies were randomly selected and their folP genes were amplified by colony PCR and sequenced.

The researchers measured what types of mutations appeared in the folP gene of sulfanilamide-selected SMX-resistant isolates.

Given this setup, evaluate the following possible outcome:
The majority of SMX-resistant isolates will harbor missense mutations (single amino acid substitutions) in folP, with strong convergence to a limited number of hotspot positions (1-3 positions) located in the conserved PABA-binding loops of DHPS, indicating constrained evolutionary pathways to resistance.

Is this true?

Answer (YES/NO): YES